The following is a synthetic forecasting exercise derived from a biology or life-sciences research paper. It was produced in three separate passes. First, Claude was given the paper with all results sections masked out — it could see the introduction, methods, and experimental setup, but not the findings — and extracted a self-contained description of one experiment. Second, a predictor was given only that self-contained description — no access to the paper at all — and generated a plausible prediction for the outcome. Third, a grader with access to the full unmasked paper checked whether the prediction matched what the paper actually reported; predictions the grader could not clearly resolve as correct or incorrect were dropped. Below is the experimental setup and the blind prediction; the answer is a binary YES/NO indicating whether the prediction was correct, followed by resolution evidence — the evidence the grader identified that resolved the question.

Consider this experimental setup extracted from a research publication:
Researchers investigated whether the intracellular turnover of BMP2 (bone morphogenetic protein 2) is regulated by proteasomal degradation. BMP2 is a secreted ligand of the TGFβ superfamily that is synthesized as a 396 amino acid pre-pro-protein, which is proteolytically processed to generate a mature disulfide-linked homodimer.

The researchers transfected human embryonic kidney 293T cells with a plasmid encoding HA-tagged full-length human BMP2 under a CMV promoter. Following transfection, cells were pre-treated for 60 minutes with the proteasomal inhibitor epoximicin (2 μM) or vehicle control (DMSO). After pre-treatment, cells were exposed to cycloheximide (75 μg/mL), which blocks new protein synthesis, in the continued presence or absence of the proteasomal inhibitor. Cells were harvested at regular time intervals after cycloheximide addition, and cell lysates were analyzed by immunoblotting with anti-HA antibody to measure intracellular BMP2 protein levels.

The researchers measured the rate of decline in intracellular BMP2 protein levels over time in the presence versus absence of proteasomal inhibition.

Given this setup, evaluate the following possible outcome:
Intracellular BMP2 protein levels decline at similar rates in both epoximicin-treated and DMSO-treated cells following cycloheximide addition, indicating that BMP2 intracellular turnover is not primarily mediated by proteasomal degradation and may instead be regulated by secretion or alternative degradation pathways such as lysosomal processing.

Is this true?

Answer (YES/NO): NO